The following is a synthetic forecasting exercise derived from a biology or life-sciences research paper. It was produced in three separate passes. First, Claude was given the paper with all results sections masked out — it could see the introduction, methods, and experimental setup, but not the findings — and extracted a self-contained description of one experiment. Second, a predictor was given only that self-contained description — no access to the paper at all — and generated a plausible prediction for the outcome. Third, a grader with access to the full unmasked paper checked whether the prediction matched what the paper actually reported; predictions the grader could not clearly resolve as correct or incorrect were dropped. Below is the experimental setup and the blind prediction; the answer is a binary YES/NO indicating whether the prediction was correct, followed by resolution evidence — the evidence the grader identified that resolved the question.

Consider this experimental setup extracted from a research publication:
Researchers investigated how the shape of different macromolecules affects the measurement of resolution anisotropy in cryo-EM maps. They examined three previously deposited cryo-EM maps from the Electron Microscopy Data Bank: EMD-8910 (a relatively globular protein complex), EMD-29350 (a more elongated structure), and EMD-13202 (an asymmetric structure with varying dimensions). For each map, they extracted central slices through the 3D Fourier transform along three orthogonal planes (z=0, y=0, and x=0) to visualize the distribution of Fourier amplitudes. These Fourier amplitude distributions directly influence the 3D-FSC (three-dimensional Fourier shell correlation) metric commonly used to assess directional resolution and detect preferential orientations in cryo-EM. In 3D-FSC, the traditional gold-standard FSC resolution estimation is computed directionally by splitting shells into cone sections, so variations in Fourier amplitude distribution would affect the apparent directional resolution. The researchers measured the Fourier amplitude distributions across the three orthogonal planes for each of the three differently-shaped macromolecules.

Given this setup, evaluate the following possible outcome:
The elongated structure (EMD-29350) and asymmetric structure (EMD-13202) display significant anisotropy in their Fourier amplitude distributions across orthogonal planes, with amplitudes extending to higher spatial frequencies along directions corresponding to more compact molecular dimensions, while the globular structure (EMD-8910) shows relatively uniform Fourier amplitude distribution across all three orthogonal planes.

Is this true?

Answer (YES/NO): NO